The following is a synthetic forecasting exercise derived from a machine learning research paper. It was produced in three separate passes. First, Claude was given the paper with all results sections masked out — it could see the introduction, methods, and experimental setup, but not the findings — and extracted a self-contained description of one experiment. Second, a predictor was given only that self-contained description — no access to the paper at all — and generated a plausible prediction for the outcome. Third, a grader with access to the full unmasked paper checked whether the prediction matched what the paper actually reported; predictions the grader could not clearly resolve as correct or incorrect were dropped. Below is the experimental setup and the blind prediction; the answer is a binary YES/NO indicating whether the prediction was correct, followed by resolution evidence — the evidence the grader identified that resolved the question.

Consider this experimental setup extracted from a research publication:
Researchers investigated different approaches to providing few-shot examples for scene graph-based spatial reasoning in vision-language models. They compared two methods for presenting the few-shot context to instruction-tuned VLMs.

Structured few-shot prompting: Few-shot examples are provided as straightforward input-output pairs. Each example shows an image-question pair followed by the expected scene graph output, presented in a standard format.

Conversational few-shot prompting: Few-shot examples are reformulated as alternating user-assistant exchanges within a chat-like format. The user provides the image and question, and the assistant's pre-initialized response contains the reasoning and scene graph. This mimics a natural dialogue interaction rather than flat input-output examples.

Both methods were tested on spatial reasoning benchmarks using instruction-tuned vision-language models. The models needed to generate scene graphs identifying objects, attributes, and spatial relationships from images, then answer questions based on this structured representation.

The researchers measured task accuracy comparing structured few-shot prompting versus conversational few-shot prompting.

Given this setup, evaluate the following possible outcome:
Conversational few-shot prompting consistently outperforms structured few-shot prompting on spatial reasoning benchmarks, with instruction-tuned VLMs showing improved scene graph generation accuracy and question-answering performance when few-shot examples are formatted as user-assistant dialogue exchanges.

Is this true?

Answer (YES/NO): YES